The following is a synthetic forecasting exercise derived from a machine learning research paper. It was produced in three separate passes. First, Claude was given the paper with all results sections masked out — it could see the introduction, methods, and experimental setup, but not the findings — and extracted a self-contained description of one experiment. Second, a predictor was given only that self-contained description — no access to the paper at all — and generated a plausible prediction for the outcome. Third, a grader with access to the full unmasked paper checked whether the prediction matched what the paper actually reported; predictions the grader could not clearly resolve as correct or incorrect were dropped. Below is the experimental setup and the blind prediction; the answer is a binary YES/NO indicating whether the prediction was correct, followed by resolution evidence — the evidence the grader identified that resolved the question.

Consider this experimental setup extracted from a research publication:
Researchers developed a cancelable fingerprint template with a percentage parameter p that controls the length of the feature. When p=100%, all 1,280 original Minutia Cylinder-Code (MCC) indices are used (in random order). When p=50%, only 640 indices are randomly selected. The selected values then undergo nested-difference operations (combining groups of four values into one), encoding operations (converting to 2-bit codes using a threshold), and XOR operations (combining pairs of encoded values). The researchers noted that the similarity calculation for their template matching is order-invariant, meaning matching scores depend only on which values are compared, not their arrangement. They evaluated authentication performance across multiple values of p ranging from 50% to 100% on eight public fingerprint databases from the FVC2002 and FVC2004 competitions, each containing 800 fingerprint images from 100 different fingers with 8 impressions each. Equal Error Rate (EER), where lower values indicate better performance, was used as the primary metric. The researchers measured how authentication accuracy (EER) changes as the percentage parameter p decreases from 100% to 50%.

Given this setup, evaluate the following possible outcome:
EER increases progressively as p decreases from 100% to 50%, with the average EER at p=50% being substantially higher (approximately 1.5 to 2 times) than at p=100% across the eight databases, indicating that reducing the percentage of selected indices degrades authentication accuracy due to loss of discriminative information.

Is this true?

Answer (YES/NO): NO